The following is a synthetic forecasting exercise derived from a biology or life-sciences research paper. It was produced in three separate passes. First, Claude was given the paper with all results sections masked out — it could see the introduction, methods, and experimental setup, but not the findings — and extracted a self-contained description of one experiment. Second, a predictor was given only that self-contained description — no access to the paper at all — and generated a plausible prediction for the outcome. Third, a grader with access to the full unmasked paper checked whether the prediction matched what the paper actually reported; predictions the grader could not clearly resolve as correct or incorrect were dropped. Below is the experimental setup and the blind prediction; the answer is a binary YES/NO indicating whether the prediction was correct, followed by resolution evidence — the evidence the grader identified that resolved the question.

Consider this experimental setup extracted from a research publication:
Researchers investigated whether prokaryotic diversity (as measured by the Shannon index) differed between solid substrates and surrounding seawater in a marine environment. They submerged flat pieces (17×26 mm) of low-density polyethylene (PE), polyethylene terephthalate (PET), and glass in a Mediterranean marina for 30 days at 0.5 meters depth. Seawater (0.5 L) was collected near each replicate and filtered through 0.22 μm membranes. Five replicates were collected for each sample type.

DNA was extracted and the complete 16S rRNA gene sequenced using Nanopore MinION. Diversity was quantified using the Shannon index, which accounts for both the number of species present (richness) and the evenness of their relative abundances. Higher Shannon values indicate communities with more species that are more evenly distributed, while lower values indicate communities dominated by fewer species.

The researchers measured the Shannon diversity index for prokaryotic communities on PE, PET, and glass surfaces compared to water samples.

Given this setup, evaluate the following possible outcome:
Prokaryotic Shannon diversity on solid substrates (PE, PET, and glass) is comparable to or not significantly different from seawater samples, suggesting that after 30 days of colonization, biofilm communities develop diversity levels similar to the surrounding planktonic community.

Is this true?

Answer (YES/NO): NO